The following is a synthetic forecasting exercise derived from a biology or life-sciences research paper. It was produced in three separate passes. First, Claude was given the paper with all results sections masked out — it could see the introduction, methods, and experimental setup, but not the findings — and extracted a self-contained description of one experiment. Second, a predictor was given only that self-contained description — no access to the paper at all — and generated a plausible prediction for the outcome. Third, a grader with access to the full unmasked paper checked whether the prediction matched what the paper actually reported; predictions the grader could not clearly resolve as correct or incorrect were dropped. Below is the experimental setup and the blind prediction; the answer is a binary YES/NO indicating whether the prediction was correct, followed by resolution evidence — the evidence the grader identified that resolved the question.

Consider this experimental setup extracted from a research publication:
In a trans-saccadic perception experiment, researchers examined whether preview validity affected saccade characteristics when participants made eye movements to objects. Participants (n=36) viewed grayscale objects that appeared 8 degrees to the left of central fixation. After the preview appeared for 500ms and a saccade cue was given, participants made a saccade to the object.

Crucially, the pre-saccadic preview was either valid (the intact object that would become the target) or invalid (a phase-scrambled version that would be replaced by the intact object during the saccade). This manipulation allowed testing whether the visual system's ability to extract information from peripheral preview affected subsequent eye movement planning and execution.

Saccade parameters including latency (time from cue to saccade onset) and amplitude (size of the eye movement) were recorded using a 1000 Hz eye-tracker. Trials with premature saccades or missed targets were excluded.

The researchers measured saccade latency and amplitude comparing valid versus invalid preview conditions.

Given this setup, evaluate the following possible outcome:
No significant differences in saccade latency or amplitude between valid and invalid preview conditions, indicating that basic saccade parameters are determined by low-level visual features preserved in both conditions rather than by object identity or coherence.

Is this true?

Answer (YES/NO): NO